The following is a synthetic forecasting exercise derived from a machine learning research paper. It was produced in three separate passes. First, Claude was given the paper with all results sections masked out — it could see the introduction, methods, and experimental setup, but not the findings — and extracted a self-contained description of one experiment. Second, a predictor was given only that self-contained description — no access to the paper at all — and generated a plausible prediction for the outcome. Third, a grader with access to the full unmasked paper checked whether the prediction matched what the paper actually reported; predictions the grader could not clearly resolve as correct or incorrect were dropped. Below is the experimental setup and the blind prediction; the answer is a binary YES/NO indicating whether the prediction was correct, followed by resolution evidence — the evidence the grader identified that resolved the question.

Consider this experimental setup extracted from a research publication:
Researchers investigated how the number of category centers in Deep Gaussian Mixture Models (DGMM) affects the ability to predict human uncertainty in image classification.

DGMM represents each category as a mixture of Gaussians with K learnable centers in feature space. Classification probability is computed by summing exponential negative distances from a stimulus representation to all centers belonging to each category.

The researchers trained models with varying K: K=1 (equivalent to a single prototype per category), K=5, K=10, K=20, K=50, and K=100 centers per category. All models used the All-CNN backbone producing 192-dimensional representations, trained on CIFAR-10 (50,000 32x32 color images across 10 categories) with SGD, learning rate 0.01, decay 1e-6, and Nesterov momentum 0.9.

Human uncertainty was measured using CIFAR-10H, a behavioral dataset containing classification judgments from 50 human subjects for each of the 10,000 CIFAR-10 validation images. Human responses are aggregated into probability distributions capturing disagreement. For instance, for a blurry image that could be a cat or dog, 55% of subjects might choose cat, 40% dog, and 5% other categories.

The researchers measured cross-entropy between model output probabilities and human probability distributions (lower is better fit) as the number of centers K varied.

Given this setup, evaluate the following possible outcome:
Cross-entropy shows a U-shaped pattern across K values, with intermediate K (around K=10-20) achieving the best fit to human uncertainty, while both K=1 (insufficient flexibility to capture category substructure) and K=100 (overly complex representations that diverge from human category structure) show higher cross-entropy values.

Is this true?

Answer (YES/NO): YES